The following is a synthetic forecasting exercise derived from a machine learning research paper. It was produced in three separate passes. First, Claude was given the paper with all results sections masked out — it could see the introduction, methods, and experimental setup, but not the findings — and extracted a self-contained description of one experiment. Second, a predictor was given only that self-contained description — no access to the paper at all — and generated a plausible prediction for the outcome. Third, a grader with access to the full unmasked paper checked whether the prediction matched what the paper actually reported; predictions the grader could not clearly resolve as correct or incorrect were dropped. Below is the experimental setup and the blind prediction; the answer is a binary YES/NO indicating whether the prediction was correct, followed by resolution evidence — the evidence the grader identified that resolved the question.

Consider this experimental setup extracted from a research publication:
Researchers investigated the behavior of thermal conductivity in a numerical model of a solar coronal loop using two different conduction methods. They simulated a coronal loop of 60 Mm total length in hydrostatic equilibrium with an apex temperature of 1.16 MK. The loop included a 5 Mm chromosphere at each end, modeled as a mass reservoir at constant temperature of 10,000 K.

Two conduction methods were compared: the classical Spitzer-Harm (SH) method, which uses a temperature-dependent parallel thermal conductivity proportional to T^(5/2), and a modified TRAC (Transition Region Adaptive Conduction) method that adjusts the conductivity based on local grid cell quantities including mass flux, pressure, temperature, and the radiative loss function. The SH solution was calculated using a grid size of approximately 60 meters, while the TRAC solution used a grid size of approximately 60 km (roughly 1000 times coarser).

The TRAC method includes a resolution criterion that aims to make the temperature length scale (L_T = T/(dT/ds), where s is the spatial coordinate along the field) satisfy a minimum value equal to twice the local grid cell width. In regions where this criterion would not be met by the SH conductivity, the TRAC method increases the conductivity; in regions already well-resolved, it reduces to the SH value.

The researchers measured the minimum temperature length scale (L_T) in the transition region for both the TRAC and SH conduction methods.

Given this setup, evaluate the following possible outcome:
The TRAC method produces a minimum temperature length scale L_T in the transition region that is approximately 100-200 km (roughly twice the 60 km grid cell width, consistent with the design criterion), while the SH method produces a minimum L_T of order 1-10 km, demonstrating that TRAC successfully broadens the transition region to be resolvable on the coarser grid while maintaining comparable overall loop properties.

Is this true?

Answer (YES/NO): YES